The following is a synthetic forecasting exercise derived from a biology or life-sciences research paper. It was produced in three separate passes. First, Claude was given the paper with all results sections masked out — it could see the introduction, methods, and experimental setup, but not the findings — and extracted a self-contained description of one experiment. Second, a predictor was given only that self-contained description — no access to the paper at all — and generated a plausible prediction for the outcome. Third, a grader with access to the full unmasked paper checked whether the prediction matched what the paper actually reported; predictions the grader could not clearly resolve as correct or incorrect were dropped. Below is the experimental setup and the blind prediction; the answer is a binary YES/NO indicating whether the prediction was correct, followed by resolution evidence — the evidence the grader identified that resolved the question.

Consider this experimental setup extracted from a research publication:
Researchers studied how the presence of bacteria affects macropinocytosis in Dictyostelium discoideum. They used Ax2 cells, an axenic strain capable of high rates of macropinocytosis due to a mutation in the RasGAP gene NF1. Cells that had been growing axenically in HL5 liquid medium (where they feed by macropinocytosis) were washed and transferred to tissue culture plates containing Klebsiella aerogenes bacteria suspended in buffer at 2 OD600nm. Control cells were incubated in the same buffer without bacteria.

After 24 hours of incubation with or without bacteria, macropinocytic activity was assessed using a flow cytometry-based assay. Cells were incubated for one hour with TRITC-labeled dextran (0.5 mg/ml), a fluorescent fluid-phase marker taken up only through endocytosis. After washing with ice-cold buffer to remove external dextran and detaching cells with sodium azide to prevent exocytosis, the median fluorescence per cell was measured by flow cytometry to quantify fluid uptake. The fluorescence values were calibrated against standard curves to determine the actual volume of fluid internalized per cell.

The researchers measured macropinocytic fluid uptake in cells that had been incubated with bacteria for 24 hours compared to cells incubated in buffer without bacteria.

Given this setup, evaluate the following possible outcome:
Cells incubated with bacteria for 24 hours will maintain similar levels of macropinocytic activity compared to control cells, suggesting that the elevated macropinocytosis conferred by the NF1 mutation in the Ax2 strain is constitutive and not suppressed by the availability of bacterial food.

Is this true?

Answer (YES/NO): NO